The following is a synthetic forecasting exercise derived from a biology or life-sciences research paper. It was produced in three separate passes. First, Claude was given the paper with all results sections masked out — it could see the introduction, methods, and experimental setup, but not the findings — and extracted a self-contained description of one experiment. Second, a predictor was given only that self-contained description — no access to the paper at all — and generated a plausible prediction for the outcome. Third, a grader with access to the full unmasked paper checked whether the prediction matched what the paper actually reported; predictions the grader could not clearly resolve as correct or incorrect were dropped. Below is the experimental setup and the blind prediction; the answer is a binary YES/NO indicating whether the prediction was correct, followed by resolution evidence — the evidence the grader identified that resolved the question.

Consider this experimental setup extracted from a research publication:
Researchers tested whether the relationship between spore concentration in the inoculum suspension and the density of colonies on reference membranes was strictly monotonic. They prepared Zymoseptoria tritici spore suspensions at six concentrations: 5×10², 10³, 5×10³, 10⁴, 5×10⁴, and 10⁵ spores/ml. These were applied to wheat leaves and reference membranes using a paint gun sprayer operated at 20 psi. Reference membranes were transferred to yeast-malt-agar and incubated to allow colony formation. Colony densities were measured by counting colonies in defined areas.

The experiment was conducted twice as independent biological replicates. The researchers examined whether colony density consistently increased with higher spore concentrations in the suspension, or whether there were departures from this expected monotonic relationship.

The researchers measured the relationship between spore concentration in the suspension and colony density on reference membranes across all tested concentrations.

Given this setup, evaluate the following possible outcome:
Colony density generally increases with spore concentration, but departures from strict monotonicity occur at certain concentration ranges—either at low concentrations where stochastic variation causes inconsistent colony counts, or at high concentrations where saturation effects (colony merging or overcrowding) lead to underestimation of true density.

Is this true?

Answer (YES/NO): NO